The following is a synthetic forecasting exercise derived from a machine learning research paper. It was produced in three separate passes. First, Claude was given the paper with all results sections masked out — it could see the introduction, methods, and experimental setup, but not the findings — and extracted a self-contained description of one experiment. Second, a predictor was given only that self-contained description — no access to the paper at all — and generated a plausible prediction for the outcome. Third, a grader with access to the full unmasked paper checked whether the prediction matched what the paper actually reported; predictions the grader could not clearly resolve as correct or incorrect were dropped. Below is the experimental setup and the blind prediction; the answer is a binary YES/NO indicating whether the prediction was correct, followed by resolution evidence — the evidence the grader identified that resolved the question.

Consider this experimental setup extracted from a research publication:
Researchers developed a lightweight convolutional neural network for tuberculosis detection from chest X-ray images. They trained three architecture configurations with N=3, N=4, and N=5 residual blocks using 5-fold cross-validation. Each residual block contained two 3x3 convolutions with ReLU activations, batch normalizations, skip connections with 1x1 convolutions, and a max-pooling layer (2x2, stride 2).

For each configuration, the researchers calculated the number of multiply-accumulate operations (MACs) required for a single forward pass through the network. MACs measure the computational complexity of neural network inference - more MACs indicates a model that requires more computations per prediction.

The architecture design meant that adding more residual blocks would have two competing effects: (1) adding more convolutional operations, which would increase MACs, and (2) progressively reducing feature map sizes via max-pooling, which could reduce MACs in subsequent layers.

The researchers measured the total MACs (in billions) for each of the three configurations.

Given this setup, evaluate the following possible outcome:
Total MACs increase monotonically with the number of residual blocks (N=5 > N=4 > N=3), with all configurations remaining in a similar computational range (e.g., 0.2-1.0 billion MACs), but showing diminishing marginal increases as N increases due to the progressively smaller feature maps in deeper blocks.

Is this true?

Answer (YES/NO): NO